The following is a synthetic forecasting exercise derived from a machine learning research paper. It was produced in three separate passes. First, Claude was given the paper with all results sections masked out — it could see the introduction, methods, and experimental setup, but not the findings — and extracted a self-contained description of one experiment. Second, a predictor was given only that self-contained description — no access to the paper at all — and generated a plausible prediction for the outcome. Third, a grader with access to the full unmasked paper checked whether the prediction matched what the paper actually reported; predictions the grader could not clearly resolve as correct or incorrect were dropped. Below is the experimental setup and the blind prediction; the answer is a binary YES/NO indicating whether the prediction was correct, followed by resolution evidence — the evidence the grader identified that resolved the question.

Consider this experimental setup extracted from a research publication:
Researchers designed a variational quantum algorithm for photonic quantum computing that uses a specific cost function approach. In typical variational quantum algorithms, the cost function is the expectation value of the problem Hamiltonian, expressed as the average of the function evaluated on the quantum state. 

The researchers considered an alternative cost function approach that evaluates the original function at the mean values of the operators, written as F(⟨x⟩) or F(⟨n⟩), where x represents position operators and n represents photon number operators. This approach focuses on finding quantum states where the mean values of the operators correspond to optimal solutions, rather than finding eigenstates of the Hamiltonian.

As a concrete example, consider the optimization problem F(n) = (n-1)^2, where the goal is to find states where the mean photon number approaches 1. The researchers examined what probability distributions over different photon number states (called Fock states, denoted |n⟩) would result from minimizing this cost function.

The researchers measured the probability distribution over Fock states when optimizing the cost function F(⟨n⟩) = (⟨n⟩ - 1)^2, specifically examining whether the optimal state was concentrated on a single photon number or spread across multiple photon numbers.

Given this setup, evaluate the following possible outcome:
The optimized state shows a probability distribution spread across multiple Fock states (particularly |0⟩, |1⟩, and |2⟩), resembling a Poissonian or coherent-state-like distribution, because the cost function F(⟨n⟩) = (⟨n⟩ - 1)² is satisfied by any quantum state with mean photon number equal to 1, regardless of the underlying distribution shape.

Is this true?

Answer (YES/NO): NO